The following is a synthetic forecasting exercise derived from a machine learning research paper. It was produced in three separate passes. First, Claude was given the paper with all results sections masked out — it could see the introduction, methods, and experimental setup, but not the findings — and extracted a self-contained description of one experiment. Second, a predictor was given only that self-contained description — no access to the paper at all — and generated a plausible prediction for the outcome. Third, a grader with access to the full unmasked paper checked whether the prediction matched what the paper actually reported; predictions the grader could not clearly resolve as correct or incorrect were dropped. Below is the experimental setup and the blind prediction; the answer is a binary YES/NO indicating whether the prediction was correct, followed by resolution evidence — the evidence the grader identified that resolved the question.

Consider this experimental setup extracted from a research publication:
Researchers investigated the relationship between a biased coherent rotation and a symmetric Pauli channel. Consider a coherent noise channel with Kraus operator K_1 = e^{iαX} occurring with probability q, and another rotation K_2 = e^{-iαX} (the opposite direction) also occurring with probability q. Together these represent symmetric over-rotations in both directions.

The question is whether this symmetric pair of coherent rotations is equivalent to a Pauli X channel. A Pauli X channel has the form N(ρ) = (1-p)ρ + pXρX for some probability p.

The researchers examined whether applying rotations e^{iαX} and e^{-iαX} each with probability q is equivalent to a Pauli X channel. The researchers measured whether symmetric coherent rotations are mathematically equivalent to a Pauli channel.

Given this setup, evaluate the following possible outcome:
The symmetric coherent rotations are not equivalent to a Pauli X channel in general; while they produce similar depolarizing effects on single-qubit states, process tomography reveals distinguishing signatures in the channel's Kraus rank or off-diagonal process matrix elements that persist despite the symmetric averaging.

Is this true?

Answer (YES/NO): NO